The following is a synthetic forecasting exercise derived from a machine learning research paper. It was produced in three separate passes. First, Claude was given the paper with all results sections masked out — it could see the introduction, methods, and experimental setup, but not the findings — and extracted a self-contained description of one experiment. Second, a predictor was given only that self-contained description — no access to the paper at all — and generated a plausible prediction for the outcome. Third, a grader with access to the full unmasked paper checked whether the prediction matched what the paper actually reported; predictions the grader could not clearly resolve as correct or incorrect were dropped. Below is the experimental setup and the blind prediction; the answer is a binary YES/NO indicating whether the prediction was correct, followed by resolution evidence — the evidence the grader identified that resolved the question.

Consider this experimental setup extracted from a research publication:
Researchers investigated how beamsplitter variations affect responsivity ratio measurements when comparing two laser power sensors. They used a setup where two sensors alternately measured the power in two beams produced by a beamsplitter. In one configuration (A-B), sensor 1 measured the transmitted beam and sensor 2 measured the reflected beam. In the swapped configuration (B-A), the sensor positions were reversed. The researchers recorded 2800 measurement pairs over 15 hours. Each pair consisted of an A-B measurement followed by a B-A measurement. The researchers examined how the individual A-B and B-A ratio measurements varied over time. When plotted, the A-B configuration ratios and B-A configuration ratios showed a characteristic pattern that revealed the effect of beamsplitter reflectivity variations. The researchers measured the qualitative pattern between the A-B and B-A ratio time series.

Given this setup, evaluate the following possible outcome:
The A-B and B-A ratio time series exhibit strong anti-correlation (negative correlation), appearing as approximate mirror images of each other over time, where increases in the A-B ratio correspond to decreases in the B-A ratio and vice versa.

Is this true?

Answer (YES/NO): YES